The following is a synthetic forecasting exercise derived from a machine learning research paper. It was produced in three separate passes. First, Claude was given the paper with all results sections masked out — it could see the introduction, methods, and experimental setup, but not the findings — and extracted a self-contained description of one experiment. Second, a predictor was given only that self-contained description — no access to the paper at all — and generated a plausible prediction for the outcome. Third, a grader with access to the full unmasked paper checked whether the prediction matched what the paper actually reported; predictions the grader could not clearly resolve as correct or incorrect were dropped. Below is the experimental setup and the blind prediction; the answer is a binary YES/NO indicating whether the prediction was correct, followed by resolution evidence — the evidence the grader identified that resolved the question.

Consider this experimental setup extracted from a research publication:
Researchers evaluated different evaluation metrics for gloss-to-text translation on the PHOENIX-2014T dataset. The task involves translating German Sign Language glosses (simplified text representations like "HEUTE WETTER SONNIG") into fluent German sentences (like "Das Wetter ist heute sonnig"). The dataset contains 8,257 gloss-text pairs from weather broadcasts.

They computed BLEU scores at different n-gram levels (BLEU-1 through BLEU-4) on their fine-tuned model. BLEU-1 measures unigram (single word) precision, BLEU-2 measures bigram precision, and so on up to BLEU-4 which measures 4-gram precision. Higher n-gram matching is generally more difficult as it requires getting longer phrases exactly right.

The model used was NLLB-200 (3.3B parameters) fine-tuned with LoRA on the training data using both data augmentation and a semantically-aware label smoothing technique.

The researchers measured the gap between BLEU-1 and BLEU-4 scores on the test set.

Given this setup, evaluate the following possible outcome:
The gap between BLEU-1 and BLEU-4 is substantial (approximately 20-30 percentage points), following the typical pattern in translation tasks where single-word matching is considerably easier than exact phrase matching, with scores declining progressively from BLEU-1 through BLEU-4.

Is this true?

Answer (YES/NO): YES